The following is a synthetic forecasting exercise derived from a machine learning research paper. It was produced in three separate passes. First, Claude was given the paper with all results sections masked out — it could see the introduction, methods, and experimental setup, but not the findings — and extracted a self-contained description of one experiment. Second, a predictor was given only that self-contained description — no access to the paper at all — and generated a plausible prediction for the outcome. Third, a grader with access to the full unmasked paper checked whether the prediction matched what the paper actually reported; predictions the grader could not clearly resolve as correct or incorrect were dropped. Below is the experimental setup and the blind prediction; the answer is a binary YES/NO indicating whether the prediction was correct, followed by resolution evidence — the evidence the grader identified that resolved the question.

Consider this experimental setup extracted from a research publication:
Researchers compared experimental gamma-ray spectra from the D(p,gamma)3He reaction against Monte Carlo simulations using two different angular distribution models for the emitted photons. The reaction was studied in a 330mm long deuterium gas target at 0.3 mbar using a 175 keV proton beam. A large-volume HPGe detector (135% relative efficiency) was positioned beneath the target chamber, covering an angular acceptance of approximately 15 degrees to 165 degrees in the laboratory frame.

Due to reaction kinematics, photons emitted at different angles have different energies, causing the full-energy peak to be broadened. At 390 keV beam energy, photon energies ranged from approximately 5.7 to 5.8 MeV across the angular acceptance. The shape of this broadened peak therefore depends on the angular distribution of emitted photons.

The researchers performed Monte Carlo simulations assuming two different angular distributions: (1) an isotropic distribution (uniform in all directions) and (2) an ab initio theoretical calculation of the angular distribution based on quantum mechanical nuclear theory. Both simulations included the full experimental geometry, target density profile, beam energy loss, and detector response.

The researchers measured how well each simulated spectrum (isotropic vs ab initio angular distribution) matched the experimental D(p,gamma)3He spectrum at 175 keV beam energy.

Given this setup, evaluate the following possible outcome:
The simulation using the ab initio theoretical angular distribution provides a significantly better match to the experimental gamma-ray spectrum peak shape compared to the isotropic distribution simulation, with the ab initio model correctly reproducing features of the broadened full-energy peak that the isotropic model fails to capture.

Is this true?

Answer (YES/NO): NO